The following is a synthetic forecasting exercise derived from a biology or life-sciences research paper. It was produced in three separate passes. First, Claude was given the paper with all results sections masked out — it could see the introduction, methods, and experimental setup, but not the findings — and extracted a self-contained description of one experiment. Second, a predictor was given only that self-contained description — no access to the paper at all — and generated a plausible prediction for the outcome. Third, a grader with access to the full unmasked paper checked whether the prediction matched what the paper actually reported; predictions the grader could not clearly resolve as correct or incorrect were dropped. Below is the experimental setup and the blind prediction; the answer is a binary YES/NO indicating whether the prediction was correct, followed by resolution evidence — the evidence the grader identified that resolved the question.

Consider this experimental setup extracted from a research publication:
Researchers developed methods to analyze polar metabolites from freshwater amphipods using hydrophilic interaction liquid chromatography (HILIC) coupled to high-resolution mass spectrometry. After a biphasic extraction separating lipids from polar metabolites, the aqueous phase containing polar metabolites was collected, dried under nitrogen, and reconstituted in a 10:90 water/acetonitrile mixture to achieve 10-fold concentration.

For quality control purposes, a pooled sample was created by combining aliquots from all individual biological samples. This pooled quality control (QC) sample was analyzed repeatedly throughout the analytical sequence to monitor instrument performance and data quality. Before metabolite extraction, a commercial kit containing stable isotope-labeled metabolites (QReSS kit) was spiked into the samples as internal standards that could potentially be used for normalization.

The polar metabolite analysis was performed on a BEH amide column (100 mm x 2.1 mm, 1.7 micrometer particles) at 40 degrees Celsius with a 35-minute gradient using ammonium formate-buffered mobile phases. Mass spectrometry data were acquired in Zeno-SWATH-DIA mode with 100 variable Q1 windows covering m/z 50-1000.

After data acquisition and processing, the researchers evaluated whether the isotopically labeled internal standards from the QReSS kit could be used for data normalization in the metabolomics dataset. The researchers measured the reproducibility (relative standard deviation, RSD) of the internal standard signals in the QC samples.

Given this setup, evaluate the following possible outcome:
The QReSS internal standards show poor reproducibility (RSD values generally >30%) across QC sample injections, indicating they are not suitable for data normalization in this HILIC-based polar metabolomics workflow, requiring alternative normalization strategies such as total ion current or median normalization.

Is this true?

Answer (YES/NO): YES